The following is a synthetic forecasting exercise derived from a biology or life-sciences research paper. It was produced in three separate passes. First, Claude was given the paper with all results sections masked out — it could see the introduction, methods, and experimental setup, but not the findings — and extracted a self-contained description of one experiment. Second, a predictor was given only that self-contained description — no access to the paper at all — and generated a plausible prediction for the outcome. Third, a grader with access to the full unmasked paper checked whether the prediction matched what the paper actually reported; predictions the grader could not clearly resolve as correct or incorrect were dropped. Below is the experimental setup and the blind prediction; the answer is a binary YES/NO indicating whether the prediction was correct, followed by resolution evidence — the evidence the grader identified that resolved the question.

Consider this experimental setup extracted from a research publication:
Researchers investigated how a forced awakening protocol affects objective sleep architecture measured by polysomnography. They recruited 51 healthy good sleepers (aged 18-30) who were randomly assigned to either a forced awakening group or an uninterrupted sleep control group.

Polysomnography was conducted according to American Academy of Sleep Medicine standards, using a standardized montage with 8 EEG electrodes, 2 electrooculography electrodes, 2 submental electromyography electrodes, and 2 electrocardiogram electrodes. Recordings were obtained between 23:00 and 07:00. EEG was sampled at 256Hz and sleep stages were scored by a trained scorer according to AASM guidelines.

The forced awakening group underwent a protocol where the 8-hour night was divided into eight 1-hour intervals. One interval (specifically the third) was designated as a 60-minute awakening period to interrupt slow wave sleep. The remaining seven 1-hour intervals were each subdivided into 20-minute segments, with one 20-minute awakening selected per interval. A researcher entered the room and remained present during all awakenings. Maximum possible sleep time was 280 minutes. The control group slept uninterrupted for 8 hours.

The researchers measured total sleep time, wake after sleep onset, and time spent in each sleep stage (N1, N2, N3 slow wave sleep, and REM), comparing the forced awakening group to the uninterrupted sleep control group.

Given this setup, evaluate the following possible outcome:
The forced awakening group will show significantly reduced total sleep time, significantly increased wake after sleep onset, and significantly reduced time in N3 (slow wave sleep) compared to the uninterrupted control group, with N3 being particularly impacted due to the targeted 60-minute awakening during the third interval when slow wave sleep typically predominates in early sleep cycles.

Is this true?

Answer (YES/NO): NO